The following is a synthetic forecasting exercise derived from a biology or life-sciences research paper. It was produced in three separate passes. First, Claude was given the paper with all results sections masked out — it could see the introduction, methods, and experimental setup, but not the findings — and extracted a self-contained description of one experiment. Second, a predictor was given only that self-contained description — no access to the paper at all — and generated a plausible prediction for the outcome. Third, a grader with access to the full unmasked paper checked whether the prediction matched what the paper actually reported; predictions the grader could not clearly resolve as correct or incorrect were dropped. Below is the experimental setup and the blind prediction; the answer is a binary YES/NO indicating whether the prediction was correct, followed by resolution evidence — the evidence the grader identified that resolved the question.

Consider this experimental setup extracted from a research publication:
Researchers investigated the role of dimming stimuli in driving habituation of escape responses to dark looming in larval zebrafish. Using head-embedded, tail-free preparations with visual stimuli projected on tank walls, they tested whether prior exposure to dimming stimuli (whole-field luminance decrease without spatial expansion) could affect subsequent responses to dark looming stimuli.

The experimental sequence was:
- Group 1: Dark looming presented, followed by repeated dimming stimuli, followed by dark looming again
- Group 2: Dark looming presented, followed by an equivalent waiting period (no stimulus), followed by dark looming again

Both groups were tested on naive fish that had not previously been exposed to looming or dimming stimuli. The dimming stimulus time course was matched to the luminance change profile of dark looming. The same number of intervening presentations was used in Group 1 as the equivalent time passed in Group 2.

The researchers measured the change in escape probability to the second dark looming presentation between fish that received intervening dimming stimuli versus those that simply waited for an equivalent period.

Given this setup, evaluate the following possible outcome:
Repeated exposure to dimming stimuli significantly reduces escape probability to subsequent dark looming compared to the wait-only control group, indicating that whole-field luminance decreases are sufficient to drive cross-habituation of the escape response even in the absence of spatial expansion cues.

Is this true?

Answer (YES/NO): YES